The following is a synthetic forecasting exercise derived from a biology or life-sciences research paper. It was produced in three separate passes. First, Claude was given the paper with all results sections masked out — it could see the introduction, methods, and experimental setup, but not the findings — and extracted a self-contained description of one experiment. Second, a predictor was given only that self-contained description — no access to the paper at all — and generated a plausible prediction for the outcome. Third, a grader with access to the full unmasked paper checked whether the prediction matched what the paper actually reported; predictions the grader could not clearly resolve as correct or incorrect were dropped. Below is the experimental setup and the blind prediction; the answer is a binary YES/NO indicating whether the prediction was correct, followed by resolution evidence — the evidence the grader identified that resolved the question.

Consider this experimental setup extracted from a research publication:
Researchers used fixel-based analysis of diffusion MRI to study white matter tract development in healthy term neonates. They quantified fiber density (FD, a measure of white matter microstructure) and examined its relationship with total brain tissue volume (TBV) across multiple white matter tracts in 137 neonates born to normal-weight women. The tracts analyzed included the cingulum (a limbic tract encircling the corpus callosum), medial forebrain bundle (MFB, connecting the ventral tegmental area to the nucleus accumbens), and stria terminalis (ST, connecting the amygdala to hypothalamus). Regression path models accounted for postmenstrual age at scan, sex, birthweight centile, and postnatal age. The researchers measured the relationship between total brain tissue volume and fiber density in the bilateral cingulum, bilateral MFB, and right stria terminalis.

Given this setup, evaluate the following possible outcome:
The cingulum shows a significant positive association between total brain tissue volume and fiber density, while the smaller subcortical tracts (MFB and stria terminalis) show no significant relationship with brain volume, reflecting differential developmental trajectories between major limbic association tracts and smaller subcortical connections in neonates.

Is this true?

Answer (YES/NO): NO